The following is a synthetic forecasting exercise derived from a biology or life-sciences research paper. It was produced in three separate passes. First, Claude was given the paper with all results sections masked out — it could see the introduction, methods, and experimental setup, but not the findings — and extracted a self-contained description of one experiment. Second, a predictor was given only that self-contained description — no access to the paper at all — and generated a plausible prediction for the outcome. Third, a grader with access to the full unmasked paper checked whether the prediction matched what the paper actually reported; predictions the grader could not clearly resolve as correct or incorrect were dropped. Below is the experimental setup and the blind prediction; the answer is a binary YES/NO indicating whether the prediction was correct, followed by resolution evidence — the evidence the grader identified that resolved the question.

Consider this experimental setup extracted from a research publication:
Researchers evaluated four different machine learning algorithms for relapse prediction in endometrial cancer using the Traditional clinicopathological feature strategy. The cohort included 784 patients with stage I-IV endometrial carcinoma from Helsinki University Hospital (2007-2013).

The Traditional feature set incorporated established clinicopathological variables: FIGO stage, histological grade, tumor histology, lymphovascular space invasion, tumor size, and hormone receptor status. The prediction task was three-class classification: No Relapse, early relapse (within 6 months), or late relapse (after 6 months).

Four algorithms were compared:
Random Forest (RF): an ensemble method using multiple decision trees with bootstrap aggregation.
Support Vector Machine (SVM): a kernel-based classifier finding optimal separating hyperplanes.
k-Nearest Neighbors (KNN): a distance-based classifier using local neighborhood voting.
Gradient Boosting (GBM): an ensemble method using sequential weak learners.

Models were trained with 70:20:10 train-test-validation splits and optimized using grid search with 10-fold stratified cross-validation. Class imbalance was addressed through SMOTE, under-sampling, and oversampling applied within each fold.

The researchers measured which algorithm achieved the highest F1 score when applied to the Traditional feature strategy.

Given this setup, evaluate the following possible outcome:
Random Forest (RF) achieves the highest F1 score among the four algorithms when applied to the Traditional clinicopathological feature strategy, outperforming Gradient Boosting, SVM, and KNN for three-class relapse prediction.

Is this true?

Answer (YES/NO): YES